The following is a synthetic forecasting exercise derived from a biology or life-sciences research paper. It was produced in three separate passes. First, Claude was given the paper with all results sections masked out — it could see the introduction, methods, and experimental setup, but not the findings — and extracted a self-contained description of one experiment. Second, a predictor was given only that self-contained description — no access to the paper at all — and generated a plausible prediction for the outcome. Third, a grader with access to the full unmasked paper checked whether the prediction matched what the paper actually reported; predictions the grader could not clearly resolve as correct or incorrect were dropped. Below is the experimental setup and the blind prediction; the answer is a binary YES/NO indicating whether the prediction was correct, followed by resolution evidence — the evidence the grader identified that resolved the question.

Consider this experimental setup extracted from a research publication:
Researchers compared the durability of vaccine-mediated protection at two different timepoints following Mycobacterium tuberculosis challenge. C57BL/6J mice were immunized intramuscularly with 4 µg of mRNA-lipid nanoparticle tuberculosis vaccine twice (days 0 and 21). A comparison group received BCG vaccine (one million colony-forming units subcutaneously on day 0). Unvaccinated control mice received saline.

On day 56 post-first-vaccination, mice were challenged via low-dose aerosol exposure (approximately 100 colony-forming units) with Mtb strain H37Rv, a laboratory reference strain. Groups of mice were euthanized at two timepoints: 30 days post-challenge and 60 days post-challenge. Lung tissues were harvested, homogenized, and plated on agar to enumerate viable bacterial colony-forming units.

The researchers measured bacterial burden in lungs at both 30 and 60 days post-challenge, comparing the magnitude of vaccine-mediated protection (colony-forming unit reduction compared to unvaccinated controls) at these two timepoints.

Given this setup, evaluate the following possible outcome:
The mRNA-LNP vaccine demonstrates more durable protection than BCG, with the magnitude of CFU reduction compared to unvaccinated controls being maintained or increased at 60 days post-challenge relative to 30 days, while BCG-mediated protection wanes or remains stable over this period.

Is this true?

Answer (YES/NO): NO